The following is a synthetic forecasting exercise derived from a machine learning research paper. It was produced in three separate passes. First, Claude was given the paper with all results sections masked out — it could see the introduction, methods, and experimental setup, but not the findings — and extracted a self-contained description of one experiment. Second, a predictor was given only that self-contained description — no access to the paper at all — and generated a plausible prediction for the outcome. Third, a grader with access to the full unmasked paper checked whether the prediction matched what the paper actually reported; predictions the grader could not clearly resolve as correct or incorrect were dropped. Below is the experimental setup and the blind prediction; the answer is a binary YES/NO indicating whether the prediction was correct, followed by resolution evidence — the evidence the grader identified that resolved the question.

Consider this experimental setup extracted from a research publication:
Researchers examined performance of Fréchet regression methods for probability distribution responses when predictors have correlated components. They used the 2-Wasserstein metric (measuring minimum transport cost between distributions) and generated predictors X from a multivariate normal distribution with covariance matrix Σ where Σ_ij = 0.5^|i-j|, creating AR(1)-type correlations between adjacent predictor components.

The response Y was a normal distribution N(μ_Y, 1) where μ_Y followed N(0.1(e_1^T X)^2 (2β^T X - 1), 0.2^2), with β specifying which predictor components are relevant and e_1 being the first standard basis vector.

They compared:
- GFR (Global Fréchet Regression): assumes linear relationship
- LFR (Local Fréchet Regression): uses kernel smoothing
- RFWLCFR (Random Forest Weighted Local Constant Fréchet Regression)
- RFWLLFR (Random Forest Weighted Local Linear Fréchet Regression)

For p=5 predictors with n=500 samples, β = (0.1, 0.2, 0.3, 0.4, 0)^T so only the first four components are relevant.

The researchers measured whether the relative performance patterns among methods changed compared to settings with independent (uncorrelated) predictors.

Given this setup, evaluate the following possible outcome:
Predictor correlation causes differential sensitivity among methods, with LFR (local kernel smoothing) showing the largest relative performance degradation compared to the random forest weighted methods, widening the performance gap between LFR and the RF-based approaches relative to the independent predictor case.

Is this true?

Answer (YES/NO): NO